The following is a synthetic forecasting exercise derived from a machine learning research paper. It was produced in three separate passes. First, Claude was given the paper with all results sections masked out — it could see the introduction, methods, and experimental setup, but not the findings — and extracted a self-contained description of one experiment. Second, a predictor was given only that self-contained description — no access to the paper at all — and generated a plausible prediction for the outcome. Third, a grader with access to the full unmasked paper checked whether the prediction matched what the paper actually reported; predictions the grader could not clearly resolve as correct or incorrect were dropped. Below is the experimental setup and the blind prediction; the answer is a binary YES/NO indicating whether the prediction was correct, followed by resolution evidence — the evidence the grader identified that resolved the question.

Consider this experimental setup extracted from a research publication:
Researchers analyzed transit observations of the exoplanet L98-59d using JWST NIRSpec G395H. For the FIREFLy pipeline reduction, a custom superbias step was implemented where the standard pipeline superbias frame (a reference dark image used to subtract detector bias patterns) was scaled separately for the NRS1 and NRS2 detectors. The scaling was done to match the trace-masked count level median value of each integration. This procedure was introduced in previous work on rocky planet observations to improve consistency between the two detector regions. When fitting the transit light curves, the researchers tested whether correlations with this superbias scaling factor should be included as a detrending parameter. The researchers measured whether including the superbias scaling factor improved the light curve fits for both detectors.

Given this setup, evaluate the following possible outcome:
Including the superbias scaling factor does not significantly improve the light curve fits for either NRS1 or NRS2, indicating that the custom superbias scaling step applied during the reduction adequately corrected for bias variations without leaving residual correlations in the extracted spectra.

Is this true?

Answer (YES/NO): NO